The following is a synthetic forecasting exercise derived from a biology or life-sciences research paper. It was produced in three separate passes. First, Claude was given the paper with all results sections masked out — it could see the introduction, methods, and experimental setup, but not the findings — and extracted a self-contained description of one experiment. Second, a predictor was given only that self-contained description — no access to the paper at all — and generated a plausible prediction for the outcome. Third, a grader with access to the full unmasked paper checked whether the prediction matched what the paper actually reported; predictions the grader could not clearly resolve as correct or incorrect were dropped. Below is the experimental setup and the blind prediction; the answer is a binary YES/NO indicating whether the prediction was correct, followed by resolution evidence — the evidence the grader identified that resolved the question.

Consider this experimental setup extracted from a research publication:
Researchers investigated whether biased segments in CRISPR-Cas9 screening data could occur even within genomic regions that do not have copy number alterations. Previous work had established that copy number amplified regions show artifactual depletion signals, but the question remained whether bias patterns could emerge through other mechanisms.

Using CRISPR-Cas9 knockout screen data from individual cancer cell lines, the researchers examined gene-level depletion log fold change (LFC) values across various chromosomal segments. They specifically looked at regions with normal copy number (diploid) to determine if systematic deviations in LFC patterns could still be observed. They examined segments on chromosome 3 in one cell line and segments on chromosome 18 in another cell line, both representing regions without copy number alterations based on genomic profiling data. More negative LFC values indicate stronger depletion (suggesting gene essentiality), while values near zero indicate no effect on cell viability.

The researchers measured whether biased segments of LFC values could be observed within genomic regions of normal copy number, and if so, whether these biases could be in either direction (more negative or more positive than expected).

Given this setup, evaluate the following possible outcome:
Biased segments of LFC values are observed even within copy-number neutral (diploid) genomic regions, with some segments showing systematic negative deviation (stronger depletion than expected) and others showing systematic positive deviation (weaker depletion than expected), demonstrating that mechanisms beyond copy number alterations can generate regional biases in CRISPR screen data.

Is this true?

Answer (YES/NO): YES